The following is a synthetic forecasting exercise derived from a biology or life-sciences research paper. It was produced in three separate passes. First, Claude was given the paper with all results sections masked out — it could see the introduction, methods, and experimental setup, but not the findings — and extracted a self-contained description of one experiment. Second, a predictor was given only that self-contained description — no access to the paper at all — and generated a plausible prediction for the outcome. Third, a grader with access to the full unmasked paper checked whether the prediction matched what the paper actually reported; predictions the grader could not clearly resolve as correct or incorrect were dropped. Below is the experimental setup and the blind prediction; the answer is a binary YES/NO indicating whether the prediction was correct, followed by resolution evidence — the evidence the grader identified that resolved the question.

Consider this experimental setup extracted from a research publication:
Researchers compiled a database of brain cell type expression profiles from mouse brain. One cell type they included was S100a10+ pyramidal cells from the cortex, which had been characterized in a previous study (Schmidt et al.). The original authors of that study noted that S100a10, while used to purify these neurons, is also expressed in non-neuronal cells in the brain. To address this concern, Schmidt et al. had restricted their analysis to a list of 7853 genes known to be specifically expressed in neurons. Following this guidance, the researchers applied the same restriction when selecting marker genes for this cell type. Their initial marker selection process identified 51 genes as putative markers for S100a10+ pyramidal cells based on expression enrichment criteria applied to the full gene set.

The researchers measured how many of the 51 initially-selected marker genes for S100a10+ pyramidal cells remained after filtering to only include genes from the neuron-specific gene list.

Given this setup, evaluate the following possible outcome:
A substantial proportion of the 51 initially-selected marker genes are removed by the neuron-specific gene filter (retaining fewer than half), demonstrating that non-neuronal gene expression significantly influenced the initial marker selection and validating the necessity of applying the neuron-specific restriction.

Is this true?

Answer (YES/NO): YES